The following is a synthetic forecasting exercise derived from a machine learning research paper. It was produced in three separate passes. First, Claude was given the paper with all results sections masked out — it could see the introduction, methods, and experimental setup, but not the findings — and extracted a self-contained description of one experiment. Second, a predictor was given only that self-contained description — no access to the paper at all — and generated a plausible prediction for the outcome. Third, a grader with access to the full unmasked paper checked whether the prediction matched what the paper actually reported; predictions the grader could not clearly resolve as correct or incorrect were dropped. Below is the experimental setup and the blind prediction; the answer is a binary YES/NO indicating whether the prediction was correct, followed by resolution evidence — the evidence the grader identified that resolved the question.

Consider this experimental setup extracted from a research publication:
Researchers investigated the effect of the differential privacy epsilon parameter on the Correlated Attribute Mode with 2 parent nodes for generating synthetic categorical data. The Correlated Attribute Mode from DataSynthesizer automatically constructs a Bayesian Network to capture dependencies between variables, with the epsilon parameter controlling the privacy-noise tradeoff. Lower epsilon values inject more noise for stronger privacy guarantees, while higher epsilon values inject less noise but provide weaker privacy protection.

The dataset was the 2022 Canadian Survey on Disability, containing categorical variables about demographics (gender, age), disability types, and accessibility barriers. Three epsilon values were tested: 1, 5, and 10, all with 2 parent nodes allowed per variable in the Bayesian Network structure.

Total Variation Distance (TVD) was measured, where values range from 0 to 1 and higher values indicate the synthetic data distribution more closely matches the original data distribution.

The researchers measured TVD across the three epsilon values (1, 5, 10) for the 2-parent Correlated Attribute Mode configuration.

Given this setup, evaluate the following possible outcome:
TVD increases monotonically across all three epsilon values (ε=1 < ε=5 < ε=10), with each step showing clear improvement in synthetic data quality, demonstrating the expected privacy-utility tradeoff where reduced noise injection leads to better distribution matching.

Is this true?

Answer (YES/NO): NO